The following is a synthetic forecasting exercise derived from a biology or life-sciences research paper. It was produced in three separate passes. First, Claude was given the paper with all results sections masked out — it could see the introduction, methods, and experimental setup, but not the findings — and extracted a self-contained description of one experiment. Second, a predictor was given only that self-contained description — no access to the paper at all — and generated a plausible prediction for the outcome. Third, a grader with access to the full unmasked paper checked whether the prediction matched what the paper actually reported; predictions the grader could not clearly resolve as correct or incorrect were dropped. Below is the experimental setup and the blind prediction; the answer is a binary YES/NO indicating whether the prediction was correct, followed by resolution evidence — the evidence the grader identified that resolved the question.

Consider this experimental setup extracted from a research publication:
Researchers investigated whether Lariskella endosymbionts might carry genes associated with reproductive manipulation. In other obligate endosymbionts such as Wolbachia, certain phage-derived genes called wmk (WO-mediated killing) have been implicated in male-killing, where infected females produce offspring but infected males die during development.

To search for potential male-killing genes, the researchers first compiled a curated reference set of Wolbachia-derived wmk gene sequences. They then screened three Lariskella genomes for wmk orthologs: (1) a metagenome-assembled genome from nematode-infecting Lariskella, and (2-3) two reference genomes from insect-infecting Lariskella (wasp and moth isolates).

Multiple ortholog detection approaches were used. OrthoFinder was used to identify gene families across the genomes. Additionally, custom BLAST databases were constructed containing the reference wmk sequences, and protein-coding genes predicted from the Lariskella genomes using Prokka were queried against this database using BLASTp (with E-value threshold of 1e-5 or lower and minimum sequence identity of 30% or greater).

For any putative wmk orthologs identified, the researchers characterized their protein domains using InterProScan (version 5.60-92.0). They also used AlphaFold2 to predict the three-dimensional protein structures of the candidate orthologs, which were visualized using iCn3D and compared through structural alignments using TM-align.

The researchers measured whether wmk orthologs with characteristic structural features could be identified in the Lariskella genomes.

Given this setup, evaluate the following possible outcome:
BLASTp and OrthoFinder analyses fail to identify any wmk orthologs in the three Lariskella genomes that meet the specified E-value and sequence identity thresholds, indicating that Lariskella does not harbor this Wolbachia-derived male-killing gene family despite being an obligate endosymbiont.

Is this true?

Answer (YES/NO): NO